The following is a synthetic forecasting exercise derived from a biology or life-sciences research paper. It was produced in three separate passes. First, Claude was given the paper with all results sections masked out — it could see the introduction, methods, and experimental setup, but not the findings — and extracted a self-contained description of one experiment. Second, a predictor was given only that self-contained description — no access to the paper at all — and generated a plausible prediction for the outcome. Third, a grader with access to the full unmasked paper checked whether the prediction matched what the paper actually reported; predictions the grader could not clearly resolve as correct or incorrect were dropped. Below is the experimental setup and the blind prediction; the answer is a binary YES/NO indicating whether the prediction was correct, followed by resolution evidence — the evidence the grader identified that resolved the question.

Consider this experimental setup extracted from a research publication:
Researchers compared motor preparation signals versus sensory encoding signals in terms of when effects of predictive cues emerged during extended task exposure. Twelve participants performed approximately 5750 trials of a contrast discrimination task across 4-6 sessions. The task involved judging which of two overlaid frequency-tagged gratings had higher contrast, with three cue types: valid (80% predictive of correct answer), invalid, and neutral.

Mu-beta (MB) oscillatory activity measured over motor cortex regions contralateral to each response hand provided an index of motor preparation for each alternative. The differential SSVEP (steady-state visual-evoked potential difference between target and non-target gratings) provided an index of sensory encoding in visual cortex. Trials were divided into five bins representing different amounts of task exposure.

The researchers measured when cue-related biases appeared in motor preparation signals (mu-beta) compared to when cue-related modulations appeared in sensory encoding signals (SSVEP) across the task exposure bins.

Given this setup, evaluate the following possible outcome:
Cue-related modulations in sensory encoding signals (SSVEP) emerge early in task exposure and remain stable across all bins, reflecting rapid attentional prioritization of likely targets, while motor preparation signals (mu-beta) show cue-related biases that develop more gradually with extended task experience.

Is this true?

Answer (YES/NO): NO